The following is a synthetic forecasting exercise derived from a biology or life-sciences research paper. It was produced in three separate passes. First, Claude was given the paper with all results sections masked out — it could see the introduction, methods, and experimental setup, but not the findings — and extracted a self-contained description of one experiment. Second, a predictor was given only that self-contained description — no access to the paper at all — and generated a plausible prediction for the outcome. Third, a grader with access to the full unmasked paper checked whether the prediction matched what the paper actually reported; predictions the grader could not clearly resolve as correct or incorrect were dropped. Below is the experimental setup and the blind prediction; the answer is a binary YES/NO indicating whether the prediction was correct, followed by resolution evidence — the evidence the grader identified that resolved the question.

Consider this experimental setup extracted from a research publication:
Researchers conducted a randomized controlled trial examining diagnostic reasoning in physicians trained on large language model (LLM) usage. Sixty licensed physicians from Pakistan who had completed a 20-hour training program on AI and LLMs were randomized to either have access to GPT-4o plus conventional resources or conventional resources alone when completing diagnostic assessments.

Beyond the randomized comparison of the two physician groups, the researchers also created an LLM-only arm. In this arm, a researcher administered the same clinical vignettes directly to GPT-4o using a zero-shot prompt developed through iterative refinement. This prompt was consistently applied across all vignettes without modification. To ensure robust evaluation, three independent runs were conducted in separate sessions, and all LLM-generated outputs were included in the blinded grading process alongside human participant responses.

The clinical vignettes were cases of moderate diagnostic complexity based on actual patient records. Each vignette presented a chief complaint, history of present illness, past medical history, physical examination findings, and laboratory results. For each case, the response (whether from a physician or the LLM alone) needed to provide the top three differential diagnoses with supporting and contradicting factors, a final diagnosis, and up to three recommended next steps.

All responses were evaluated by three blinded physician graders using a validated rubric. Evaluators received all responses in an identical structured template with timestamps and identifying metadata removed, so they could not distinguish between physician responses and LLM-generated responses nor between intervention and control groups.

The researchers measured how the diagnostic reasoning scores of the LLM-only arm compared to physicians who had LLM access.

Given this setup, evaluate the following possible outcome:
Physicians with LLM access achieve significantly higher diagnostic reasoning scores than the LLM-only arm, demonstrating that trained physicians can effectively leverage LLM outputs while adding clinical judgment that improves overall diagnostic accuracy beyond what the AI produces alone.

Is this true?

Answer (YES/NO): NO